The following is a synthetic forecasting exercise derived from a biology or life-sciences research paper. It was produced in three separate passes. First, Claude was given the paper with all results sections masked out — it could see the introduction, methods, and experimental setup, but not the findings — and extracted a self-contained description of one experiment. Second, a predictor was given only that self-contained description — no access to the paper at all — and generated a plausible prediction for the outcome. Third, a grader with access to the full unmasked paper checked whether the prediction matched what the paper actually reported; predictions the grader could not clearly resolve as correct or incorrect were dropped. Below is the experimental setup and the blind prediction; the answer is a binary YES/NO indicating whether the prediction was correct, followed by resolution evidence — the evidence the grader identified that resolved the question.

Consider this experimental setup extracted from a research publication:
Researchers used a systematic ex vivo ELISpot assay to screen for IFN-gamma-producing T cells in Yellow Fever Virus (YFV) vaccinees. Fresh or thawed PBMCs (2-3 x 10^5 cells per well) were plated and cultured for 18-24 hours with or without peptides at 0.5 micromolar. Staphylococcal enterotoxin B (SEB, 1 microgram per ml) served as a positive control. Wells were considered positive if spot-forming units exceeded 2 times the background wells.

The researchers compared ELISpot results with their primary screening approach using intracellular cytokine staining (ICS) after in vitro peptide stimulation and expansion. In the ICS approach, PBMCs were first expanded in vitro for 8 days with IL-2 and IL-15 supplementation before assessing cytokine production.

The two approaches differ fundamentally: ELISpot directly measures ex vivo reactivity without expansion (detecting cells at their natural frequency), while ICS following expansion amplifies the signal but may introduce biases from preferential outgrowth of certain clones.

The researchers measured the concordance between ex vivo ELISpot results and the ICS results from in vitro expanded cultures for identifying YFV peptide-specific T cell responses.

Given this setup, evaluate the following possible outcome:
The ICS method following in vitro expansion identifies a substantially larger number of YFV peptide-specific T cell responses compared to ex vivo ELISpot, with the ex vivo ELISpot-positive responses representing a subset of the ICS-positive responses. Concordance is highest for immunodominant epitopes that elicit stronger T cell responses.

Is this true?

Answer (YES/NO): NO